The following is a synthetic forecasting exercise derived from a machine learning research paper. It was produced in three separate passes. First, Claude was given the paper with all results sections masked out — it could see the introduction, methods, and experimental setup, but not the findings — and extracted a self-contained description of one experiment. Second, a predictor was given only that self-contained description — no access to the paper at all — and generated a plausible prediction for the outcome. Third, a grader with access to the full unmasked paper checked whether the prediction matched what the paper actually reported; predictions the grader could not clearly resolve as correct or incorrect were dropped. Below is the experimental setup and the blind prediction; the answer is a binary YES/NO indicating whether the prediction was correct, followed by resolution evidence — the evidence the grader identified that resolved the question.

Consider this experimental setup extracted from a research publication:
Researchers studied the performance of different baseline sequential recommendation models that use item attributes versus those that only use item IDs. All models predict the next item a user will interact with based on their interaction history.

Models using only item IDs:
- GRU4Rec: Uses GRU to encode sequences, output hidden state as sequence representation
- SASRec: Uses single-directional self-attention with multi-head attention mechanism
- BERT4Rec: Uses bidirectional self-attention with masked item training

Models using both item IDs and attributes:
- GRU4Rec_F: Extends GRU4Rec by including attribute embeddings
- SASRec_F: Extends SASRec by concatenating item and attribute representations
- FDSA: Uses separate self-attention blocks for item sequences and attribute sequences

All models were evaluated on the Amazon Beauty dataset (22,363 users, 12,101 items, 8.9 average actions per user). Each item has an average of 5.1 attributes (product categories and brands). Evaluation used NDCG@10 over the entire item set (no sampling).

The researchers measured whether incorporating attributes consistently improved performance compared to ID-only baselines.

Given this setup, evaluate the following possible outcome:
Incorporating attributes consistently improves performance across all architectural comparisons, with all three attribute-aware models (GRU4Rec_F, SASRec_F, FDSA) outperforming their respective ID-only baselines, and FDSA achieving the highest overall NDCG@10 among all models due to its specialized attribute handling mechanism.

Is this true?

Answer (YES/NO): NO